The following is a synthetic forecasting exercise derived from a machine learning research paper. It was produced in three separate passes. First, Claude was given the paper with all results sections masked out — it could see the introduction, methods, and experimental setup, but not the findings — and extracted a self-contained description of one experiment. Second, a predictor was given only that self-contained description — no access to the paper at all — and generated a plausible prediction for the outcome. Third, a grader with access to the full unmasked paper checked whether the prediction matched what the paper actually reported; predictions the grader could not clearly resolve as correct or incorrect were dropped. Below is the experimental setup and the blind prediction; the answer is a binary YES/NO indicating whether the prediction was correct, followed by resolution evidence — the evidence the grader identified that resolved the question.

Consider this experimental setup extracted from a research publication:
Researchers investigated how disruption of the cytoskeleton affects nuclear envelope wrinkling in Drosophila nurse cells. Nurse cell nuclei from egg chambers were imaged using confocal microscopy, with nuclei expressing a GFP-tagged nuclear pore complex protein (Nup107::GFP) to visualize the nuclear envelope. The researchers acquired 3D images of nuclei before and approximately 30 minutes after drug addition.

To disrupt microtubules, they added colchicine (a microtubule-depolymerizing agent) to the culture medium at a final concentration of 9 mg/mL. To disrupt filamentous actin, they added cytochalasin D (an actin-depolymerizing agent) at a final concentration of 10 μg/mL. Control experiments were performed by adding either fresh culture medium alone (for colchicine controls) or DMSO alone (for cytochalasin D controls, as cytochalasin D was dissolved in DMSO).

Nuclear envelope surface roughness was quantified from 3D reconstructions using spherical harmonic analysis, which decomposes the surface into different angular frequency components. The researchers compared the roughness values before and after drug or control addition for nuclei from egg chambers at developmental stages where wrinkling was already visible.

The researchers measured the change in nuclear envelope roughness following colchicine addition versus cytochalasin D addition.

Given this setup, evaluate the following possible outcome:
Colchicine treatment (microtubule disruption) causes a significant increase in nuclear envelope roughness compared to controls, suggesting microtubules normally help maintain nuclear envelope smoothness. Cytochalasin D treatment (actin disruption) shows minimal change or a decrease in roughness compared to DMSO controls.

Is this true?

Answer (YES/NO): NO